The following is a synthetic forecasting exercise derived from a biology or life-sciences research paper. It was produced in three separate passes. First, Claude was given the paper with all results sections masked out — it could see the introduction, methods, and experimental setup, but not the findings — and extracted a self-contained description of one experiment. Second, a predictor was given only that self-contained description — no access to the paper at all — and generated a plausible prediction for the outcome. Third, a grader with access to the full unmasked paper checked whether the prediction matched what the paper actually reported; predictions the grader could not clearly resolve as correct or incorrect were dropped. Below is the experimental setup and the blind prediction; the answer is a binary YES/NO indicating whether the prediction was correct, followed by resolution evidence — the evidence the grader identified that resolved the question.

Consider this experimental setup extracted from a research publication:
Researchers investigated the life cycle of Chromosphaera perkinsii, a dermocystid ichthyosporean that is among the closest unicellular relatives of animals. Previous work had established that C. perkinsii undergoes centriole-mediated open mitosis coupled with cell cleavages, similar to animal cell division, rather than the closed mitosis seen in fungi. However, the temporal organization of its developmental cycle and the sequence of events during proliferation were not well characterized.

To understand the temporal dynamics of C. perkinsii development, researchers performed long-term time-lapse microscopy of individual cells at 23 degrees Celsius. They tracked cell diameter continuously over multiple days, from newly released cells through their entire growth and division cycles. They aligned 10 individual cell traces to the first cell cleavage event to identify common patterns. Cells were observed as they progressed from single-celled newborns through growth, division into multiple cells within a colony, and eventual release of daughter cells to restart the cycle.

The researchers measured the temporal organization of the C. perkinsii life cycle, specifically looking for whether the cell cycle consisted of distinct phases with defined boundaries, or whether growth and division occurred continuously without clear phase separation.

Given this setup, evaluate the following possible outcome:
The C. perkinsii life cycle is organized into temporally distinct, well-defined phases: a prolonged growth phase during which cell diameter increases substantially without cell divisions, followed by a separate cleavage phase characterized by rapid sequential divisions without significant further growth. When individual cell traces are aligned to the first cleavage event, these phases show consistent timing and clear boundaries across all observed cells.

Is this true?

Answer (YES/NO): YES